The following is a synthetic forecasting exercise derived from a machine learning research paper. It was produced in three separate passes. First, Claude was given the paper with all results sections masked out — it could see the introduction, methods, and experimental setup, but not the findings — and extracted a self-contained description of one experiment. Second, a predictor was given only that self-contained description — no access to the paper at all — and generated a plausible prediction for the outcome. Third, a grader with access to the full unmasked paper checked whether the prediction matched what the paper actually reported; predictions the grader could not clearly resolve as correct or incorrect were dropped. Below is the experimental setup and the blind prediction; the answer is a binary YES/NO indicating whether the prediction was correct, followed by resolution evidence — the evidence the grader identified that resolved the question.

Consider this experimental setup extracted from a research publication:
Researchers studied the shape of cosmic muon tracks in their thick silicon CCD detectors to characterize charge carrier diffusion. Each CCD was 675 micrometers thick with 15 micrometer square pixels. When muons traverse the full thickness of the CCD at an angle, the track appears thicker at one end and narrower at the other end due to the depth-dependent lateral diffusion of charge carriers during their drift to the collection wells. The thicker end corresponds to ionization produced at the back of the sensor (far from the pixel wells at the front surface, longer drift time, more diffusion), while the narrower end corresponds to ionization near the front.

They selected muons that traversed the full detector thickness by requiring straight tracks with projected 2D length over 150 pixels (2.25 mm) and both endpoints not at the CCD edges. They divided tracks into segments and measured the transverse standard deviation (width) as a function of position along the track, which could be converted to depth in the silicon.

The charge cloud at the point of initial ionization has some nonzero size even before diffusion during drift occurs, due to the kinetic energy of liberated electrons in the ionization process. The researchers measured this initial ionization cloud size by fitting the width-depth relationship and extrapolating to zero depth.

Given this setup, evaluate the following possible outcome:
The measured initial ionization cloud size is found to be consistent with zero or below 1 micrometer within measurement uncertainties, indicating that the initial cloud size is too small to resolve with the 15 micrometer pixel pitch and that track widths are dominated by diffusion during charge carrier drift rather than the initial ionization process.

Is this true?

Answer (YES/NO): NO